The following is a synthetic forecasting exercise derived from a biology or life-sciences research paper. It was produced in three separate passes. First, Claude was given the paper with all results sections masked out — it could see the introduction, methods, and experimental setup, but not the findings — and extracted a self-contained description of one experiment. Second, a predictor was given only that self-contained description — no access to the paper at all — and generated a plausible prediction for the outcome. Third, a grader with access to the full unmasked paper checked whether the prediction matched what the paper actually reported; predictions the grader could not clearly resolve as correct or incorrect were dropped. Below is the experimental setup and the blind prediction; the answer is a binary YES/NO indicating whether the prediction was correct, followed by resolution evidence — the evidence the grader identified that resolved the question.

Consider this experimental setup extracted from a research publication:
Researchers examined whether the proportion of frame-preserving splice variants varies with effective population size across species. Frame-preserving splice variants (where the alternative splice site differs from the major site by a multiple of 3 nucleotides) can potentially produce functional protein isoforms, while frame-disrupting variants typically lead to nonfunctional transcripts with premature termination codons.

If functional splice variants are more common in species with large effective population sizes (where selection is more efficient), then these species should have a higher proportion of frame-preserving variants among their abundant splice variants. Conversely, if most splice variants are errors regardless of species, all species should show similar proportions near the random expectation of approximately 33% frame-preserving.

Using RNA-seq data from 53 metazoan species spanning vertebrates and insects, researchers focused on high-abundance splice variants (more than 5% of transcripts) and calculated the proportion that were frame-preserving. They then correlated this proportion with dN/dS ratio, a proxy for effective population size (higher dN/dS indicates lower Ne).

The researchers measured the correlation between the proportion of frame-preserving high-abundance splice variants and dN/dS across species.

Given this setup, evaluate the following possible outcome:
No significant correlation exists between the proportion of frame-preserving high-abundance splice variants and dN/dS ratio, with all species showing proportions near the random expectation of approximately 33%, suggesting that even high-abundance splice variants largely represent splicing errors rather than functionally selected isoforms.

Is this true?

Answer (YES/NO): NO